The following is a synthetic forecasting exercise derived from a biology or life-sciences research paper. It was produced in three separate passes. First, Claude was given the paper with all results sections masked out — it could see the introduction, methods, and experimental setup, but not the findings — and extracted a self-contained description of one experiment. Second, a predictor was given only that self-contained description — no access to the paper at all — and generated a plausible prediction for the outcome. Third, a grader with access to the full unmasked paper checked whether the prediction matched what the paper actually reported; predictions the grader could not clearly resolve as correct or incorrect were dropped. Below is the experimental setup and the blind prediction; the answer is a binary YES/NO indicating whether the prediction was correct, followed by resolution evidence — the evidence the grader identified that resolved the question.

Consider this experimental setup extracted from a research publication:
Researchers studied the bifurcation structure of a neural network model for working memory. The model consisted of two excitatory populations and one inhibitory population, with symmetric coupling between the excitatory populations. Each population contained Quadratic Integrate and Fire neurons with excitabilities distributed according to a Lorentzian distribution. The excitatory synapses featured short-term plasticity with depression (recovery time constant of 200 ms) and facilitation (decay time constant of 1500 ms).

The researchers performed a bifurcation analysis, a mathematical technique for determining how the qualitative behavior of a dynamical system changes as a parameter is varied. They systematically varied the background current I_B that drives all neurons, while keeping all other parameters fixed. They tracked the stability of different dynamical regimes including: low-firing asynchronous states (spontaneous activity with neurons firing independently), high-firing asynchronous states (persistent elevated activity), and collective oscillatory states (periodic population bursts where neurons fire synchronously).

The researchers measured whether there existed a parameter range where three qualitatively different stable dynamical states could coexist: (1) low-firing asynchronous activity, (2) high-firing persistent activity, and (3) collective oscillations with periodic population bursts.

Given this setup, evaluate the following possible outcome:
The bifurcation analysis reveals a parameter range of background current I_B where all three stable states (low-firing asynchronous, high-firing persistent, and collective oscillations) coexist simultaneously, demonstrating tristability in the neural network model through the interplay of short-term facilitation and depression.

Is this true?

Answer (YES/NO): NO